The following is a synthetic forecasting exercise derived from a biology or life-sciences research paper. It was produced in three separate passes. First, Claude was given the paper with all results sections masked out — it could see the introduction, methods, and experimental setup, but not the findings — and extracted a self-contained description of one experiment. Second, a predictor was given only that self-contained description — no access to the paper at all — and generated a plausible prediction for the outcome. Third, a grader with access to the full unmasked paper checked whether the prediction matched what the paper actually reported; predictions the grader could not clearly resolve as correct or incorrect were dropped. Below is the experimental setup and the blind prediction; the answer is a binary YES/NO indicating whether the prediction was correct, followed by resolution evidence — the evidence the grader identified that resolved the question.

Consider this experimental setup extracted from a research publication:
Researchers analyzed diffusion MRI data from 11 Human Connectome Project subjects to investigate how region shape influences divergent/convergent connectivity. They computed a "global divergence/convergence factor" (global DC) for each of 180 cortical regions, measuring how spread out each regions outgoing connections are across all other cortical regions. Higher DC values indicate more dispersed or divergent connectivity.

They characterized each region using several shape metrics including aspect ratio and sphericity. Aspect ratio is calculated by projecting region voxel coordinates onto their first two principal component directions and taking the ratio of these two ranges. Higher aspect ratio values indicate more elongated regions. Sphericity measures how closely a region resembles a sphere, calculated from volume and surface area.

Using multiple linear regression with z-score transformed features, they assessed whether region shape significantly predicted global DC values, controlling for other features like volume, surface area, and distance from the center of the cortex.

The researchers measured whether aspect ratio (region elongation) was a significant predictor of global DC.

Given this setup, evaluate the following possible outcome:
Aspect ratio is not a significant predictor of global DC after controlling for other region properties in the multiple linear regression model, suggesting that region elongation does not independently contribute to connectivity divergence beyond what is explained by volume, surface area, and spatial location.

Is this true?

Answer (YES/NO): NO